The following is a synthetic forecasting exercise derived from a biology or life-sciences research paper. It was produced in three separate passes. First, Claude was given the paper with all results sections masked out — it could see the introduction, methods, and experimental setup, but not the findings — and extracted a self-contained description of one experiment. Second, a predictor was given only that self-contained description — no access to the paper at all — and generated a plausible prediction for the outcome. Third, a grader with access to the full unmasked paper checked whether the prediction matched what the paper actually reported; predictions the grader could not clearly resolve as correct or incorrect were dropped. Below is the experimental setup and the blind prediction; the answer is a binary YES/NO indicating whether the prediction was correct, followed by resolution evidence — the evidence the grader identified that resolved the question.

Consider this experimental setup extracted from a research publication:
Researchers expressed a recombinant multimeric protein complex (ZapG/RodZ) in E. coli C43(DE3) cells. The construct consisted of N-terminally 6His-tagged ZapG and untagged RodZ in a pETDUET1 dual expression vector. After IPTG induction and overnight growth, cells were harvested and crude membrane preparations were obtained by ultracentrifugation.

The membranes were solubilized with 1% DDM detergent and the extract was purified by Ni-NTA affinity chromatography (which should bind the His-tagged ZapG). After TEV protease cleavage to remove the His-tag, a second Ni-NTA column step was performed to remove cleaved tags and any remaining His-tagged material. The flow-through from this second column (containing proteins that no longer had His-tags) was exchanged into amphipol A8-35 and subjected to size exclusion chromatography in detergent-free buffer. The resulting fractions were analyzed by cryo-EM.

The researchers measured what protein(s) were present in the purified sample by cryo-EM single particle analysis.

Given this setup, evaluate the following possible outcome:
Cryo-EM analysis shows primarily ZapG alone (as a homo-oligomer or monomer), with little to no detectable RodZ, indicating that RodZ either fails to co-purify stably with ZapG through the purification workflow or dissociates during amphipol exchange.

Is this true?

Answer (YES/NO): NO